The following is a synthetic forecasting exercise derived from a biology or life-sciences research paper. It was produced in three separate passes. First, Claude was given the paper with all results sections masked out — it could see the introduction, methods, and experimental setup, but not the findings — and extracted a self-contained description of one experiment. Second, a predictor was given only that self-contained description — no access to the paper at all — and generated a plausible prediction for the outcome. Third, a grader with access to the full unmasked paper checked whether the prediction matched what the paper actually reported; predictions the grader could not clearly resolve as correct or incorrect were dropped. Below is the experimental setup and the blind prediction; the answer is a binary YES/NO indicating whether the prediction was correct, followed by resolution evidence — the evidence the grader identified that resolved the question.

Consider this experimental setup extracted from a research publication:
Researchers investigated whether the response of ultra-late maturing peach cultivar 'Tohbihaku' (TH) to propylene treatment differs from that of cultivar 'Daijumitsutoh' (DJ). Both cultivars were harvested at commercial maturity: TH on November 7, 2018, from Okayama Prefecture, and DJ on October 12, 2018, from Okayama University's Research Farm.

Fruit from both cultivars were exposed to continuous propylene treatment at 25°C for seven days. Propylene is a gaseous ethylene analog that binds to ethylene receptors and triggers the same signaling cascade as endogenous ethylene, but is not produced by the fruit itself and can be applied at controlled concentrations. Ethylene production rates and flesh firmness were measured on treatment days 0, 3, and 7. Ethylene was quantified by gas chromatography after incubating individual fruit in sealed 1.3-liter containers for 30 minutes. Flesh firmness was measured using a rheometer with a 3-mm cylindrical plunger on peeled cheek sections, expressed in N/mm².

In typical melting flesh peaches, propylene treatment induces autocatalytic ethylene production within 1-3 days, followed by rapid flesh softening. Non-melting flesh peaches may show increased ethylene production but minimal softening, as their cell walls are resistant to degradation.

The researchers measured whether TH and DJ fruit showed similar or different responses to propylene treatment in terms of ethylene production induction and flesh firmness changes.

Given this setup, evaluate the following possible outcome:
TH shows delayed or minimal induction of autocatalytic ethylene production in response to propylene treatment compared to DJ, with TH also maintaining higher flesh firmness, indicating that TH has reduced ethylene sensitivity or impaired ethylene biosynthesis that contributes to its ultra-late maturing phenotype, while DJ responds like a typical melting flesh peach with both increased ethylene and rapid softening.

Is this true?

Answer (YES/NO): NO